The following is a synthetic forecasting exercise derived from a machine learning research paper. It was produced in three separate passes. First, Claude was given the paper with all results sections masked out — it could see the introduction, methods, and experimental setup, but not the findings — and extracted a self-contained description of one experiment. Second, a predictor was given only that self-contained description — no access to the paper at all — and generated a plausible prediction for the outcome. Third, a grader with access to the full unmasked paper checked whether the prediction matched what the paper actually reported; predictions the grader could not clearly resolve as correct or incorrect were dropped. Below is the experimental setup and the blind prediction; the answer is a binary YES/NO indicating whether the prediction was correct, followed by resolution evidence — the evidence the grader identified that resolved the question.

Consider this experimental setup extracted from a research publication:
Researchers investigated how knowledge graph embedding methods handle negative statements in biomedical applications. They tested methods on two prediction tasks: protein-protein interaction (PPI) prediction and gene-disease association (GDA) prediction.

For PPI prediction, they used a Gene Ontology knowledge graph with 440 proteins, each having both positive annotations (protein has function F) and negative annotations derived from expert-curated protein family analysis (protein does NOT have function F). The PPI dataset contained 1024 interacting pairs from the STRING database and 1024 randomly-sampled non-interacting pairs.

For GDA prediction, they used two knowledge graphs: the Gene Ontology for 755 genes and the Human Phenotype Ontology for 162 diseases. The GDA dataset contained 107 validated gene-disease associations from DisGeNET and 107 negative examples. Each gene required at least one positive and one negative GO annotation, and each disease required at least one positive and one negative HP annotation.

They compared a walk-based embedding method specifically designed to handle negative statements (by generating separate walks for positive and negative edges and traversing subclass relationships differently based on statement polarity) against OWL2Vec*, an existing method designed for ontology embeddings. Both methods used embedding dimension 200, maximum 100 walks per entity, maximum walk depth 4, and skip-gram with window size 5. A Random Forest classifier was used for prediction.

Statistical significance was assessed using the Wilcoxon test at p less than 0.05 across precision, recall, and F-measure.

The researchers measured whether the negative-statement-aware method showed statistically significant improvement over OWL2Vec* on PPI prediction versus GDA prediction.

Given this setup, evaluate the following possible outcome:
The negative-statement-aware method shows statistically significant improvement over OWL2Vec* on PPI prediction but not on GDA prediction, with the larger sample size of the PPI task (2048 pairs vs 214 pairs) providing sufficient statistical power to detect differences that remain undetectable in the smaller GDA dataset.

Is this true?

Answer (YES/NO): YES